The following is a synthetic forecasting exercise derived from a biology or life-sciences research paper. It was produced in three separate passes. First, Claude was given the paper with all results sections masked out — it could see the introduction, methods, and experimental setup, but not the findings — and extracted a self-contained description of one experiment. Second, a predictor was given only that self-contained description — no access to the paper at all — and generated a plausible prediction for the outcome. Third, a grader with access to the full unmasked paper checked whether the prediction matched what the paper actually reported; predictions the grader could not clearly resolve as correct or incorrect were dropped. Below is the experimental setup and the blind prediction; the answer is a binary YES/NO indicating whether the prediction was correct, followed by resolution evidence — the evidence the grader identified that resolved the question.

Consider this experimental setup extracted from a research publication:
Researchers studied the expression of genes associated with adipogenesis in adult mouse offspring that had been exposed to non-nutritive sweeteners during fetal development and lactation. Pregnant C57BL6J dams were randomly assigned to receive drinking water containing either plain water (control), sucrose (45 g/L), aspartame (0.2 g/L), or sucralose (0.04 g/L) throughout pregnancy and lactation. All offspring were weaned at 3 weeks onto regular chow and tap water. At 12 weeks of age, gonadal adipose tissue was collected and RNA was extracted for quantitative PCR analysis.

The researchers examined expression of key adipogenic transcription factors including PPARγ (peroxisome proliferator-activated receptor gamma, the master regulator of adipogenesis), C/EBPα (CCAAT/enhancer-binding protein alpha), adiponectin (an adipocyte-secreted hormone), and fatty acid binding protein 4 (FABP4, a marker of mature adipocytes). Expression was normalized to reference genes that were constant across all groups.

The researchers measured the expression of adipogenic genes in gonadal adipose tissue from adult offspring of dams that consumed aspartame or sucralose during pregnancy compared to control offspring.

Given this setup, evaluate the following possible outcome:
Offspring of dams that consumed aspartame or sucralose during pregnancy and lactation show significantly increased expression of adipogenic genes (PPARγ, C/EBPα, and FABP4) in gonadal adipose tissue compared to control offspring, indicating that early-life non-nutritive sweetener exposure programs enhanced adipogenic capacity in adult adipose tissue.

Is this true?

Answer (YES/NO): NO